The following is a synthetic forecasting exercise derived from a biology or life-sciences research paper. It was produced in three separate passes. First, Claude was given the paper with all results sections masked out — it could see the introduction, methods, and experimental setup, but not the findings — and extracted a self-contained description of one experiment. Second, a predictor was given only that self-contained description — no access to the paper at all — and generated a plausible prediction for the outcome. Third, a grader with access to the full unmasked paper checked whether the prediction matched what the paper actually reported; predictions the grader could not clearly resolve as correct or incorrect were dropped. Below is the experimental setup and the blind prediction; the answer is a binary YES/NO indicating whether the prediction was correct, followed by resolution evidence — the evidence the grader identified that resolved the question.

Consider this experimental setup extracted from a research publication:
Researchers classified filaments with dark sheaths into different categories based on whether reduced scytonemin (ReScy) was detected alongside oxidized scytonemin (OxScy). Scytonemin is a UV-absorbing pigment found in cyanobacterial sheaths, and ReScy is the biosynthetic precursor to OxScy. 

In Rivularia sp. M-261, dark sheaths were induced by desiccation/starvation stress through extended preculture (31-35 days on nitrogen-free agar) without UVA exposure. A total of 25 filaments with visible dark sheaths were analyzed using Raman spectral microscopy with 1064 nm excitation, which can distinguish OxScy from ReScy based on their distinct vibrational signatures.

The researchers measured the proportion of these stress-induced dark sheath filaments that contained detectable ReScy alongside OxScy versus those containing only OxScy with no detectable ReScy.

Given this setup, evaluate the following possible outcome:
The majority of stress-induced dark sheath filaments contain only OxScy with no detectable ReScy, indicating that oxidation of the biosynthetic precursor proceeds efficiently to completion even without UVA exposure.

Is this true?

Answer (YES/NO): YES